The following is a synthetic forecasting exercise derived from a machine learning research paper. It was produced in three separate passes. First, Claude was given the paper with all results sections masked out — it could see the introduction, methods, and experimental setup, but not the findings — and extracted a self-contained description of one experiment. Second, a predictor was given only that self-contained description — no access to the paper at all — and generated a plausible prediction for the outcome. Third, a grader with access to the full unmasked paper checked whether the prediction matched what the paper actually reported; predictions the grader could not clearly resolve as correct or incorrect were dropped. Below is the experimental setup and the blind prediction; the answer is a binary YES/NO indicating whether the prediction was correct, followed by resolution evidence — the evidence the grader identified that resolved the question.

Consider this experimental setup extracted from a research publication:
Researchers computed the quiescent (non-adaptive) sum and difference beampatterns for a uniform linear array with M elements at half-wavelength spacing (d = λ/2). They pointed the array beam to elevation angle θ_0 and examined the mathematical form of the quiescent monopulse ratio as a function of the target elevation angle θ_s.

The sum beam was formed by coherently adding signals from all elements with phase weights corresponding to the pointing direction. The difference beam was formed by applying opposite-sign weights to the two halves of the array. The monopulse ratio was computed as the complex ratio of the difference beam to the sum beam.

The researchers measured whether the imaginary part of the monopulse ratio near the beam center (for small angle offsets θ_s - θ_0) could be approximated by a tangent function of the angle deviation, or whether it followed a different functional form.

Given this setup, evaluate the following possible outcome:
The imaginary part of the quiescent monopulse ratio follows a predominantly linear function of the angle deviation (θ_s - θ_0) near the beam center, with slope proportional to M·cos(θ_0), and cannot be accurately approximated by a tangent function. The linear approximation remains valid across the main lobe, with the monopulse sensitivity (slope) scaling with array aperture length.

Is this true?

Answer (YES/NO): NO